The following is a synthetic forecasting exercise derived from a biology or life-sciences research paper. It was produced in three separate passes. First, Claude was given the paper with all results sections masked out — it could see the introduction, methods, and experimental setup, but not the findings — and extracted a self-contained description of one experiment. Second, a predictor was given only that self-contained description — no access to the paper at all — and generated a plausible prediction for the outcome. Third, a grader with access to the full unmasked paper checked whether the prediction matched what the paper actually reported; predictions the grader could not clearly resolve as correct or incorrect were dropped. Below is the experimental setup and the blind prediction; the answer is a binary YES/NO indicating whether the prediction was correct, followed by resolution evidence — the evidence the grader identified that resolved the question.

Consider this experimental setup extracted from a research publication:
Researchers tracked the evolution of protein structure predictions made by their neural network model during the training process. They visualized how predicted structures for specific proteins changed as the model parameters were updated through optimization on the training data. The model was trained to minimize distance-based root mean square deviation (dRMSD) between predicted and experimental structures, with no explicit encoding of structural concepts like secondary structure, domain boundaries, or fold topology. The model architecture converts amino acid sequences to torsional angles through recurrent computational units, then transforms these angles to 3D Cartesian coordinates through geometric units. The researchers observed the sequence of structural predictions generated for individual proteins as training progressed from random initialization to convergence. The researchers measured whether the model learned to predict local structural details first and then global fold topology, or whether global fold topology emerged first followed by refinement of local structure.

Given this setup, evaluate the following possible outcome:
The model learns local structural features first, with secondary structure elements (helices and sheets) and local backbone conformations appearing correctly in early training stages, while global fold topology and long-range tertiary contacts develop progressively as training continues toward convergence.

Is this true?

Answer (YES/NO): NO